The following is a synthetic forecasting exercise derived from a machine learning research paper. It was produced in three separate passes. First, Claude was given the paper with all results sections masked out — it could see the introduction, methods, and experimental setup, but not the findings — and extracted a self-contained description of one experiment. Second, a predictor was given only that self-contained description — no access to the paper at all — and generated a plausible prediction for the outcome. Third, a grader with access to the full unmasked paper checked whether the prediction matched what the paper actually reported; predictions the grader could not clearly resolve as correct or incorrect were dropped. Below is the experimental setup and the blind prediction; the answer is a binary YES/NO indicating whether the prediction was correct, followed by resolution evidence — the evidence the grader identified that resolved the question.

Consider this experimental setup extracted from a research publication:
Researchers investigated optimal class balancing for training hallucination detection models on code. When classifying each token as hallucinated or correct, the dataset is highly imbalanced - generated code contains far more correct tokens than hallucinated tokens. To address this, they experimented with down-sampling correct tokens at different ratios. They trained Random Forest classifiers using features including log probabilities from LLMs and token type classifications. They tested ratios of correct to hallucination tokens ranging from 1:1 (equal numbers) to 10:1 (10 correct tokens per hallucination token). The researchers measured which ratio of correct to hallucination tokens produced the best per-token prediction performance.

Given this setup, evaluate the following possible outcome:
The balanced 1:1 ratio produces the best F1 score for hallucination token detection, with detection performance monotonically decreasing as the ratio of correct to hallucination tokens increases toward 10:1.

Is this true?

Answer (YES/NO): NO